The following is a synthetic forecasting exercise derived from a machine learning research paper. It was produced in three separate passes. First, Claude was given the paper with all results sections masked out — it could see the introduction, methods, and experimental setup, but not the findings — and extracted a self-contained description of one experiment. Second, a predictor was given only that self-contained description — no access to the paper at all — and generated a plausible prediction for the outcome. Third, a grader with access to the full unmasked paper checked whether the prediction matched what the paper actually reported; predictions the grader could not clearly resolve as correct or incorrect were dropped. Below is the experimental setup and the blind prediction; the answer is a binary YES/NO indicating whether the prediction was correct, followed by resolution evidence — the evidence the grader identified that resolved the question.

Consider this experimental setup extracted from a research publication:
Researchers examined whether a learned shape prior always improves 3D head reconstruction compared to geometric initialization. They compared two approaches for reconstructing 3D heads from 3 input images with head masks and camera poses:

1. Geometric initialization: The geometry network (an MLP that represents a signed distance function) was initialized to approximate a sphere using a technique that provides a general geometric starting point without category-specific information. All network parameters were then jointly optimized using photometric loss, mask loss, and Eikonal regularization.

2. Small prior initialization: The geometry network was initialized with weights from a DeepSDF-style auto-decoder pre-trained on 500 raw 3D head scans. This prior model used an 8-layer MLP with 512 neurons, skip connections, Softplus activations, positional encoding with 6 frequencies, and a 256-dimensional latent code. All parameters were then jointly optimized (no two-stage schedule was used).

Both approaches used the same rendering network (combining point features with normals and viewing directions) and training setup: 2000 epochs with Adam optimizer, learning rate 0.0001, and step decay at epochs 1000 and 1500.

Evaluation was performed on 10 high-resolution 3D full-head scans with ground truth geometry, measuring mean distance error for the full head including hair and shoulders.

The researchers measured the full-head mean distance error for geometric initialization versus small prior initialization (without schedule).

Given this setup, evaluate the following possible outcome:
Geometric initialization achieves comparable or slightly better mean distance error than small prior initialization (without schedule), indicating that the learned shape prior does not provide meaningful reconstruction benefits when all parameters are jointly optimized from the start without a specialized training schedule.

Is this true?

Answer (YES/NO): YES